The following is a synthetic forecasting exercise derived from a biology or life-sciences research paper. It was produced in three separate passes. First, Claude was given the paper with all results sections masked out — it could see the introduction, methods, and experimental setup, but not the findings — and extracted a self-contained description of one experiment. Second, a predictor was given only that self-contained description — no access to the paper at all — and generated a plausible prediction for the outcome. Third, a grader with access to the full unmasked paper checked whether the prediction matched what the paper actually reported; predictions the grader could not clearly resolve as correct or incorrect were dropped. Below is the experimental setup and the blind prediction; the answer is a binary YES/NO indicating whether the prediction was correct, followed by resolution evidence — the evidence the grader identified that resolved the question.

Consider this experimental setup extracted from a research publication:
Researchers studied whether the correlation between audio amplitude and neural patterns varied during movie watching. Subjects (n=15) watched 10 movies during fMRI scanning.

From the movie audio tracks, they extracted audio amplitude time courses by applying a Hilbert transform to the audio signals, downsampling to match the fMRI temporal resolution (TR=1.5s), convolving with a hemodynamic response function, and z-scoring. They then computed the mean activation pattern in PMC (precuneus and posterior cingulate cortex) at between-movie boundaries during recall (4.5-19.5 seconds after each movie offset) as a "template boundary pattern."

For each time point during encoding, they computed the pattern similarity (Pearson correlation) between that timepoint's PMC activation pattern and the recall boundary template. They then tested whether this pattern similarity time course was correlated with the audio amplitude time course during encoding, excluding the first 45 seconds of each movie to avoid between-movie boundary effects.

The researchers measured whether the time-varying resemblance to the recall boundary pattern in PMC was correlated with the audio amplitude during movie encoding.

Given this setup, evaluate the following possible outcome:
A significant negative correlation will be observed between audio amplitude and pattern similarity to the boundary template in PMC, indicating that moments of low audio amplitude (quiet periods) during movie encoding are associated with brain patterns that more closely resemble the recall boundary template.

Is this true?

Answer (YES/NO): NO